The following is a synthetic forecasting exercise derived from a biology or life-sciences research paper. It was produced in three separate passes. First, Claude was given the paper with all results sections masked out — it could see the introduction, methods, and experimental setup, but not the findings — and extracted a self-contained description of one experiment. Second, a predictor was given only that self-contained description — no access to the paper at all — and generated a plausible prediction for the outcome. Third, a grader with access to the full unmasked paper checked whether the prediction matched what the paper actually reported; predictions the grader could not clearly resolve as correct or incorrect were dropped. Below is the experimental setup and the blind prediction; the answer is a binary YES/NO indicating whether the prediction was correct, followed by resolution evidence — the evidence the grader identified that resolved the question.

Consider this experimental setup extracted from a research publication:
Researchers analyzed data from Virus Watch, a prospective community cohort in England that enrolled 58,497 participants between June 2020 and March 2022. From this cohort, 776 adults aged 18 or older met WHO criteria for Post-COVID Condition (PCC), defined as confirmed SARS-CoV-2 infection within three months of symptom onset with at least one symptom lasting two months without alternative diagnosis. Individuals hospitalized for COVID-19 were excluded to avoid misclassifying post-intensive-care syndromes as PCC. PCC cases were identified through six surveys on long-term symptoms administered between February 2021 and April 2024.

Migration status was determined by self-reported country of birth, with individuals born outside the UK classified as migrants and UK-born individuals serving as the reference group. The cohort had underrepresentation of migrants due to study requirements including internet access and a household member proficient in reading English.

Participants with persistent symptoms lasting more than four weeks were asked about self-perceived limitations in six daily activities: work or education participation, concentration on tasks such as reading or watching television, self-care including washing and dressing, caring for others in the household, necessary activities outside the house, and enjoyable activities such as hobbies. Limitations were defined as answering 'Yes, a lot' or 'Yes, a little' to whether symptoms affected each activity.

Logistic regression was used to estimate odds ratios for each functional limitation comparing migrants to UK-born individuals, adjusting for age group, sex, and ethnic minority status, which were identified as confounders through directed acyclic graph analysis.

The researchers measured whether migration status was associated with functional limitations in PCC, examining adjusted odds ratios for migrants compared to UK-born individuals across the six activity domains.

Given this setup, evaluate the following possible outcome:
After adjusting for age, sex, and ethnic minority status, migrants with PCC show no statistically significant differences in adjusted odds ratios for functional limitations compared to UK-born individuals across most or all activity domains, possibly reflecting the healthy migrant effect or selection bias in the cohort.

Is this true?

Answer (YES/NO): YES